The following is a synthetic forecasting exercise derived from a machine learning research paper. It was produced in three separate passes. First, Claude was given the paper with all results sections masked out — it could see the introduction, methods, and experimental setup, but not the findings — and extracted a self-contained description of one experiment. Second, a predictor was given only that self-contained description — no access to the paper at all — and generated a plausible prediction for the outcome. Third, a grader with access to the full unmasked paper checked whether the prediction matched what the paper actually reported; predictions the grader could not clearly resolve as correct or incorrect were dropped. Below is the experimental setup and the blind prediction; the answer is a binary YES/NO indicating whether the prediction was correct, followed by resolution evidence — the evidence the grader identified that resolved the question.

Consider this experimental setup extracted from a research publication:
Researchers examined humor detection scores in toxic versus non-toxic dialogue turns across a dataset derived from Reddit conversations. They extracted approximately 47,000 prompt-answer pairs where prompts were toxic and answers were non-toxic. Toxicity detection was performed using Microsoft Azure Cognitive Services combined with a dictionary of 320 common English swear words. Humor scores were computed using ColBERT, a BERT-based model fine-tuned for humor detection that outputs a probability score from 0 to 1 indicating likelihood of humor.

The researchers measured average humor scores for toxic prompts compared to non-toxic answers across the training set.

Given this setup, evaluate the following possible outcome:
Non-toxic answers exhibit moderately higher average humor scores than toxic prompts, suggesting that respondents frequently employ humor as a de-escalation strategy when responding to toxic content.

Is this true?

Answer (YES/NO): NO